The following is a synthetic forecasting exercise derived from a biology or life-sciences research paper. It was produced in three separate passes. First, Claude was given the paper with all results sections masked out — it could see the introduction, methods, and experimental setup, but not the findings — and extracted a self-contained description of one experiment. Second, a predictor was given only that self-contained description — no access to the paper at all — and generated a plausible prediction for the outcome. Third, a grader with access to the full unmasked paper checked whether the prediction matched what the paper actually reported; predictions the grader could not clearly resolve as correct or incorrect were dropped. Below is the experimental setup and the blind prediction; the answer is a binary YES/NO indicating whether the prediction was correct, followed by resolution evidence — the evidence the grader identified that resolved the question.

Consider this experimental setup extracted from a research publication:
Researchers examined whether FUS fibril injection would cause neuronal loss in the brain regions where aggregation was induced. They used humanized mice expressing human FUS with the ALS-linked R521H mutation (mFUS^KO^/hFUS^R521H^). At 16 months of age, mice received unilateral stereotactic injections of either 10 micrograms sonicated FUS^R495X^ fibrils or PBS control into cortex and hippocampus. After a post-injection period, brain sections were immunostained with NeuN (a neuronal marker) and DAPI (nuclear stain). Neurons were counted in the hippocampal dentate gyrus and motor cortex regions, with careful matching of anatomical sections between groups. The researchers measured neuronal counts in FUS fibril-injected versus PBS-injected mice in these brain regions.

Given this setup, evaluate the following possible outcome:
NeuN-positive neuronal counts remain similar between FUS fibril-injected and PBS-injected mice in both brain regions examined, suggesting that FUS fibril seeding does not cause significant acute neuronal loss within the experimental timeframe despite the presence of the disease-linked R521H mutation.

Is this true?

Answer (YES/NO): NO